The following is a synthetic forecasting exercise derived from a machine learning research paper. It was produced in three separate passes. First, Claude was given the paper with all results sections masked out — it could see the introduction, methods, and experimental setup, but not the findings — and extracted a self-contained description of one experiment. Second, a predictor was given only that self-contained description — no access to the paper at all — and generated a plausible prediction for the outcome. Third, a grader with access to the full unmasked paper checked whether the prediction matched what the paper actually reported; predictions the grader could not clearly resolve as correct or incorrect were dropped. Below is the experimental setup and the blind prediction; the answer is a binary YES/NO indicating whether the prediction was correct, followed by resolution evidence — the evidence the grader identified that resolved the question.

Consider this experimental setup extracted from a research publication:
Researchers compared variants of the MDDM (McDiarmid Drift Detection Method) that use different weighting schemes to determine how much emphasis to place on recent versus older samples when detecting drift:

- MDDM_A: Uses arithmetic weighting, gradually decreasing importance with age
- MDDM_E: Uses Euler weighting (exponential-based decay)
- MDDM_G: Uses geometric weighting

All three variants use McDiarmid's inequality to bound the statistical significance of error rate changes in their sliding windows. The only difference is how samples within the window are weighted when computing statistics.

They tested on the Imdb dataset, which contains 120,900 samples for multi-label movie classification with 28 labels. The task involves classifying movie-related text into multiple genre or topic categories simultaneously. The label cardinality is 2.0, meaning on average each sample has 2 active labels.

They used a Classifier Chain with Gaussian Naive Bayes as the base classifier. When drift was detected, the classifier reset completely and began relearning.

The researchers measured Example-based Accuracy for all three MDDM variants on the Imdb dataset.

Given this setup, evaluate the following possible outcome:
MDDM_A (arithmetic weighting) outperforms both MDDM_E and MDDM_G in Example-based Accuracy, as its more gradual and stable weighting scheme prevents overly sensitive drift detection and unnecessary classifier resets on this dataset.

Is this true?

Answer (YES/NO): NO